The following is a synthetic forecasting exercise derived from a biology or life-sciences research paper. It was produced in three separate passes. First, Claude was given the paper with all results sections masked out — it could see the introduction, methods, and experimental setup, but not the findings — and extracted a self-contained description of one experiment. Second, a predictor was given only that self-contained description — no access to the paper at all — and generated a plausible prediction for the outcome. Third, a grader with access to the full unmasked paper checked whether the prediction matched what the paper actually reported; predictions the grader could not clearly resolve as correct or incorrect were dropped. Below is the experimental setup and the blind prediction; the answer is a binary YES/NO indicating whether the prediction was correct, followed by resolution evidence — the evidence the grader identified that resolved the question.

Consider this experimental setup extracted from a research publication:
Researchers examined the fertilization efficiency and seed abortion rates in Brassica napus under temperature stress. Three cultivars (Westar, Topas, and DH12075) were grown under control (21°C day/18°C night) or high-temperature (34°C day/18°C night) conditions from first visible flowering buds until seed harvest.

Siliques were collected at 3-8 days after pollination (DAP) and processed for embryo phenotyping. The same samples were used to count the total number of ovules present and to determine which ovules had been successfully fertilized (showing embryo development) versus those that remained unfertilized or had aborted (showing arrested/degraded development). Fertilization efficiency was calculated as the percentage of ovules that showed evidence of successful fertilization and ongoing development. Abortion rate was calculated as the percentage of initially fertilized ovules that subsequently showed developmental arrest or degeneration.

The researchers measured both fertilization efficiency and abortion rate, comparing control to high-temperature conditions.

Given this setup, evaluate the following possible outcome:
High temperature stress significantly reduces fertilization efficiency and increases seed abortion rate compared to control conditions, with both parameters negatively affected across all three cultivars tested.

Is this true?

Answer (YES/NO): NO